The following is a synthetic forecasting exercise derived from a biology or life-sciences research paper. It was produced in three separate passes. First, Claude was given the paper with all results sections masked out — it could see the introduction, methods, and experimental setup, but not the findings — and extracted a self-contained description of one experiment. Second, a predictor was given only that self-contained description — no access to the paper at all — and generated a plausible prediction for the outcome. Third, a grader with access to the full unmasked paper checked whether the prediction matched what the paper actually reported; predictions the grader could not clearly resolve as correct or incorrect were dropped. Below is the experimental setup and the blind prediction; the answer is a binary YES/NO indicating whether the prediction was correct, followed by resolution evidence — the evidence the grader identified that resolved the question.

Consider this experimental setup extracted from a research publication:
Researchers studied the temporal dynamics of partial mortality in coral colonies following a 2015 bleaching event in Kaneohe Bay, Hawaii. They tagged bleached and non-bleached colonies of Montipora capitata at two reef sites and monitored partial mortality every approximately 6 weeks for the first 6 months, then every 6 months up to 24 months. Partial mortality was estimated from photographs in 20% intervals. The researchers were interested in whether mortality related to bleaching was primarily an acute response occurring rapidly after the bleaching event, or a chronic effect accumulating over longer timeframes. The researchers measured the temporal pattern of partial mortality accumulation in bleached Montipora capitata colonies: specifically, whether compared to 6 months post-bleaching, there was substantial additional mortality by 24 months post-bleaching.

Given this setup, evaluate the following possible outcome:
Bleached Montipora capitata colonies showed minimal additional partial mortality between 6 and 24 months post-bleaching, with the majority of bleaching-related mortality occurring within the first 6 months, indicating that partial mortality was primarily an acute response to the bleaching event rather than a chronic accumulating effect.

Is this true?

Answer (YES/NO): YES